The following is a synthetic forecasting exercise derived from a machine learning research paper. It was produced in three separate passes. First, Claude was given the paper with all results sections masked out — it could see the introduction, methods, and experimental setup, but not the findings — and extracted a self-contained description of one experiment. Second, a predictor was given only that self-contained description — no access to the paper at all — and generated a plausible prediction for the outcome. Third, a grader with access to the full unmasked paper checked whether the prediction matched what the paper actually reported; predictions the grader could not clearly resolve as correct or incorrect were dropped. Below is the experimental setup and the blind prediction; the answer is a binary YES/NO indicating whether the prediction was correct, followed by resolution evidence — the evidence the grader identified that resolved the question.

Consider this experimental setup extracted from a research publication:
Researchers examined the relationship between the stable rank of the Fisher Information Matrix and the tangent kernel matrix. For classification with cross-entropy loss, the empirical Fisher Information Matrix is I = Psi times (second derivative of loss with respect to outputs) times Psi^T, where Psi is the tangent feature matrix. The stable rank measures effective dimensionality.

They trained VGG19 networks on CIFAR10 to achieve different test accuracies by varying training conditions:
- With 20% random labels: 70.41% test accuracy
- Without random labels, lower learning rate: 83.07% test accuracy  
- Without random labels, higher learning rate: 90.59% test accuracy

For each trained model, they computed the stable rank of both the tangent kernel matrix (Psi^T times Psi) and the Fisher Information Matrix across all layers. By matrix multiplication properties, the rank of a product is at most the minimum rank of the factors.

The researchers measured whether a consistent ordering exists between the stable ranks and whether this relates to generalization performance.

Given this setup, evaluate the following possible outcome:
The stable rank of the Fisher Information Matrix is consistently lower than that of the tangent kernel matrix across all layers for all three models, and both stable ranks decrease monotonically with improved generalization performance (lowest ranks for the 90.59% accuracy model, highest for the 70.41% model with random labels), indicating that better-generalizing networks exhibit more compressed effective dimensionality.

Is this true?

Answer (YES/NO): NO